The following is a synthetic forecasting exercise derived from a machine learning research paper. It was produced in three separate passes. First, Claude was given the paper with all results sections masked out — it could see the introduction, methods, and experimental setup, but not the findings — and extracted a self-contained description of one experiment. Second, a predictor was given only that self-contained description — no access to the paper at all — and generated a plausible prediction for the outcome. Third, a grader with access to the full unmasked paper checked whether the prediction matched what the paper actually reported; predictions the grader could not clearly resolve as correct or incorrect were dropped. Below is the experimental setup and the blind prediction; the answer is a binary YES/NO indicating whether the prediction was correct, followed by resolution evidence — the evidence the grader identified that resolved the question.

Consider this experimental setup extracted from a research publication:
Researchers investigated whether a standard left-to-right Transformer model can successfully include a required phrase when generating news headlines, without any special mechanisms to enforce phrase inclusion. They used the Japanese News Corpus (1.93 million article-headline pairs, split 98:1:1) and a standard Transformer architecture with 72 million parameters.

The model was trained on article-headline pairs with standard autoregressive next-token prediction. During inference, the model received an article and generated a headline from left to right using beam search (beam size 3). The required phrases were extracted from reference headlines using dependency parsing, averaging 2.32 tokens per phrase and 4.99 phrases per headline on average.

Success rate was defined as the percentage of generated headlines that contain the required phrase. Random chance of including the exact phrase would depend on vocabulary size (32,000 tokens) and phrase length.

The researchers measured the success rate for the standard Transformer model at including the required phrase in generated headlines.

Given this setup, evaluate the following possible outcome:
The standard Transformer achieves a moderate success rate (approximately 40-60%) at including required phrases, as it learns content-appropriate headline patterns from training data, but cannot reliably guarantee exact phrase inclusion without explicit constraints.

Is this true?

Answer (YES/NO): NO